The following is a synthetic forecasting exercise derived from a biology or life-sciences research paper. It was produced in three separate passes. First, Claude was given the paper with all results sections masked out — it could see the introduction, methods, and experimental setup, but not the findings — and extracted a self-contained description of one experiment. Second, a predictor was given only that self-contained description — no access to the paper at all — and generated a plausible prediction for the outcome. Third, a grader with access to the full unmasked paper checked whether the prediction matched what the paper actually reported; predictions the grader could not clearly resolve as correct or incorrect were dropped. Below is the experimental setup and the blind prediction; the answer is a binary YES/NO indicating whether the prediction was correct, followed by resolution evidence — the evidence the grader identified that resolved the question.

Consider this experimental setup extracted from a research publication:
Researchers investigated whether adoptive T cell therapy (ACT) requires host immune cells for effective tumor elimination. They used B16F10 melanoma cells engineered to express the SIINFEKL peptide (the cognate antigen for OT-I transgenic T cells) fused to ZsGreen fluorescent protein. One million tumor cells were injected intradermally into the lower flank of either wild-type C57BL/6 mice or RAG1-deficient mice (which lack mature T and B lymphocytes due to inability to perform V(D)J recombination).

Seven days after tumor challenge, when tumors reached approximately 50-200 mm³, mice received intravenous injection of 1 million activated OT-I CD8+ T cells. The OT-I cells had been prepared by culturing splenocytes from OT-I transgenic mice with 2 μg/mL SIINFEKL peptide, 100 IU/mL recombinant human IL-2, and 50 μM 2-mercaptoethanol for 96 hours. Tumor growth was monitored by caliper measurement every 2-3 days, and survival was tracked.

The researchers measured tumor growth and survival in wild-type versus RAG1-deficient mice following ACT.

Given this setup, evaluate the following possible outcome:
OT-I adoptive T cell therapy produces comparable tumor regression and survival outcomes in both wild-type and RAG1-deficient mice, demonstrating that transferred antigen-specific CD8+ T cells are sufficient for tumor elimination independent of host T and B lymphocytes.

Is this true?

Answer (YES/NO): NO